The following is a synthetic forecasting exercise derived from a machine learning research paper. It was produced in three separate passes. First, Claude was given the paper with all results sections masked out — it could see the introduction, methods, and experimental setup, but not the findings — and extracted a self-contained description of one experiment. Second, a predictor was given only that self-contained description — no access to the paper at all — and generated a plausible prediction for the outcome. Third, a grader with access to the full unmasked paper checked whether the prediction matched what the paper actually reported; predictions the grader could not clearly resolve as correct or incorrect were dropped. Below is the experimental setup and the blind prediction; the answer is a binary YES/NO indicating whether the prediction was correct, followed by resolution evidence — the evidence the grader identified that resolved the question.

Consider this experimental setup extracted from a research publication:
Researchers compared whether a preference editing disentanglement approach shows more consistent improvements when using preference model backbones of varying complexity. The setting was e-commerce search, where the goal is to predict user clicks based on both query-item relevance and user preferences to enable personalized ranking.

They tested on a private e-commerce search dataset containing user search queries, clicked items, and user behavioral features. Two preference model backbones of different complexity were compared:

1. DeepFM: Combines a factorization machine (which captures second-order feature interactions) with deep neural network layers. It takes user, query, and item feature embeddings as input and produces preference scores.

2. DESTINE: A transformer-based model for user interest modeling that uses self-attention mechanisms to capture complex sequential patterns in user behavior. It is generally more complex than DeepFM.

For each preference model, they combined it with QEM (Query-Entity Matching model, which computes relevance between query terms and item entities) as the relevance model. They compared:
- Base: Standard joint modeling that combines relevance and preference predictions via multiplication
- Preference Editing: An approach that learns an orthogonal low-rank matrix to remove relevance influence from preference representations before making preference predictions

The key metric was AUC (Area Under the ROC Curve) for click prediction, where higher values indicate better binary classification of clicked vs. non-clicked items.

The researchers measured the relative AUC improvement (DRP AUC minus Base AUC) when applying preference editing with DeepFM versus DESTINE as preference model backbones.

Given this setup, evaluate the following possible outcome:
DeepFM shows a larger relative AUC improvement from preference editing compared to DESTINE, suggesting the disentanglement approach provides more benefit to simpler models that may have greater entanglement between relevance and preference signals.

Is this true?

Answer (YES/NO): YES